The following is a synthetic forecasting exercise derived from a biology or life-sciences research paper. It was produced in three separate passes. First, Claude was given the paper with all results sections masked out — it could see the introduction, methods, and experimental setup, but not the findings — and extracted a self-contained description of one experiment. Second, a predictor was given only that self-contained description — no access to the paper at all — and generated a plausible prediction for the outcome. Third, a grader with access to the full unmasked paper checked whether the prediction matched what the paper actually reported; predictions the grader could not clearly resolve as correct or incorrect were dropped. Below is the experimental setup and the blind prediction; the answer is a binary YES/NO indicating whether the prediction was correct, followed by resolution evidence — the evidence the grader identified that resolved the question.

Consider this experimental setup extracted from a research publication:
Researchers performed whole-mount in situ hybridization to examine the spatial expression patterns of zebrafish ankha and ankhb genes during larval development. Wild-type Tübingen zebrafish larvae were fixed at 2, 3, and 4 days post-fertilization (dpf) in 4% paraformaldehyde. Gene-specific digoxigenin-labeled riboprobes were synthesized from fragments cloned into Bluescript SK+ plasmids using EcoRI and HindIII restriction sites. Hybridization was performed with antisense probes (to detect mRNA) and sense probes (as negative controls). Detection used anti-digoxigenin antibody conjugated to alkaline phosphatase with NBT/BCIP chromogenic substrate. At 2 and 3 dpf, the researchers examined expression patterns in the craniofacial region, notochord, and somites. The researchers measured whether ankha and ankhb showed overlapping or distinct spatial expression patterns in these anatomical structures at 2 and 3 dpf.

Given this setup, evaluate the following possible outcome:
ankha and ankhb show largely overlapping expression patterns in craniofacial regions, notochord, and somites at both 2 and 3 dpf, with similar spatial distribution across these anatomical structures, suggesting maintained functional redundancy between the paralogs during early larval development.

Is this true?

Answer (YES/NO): YES